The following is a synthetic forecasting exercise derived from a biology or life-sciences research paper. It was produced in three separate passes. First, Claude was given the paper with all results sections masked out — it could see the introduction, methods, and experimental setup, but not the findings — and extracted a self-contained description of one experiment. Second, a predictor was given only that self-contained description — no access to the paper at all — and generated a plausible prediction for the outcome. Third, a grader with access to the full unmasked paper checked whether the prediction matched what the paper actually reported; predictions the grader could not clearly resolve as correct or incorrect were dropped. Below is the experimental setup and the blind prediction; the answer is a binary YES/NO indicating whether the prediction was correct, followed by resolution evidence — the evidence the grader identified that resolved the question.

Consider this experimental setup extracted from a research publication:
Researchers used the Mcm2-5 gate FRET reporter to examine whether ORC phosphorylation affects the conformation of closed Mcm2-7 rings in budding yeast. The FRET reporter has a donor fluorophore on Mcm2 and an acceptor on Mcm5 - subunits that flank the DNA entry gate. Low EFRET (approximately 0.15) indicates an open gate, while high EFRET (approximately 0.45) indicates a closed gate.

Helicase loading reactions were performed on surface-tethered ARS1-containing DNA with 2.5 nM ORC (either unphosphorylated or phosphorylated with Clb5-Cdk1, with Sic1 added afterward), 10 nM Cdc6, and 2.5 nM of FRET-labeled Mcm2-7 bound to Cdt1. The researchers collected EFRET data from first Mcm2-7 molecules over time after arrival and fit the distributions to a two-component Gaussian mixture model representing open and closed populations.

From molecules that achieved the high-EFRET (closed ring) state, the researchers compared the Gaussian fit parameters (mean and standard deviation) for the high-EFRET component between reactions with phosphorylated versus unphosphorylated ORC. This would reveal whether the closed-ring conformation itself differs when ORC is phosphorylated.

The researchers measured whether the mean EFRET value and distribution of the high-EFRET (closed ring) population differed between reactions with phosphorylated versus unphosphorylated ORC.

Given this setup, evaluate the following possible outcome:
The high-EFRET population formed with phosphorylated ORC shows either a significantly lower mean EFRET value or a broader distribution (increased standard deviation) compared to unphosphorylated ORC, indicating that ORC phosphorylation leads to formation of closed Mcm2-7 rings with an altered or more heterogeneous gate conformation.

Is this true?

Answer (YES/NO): NO